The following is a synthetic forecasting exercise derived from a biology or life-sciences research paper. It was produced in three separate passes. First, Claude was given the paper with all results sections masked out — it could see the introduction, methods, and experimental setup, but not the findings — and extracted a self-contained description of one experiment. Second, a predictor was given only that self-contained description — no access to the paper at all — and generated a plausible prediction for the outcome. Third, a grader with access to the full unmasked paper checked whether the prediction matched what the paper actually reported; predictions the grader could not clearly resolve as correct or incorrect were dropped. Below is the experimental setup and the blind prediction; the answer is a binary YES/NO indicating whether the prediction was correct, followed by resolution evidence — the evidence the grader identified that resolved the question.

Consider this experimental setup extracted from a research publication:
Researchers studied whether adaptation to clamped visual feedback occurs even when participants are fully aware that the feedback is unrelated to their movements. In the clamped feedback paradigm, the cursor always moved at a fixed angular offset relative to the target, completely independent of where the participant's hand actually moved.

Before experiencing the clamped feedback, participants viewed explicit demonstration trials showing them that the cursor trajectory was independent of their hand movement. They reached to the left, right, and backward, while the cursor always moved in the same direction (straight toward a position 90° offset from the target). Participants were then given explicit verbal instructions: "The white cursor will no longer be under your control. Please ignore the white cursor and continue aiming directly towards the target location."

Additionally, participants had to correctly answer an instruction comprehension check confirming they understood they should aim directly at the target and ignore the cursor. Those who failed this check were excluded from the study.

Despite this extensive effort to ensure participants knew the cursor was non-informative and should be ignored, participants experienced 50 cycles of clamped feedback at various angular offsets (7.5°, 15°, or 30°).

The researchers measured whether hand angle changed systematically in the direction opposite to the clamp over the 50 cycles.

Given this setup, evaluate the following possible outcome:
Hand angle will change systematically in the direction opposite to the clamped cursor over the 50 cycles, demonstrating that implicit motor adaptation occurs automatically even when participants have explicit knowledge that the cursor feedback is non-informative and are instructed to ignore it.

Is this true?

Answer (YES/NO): YES